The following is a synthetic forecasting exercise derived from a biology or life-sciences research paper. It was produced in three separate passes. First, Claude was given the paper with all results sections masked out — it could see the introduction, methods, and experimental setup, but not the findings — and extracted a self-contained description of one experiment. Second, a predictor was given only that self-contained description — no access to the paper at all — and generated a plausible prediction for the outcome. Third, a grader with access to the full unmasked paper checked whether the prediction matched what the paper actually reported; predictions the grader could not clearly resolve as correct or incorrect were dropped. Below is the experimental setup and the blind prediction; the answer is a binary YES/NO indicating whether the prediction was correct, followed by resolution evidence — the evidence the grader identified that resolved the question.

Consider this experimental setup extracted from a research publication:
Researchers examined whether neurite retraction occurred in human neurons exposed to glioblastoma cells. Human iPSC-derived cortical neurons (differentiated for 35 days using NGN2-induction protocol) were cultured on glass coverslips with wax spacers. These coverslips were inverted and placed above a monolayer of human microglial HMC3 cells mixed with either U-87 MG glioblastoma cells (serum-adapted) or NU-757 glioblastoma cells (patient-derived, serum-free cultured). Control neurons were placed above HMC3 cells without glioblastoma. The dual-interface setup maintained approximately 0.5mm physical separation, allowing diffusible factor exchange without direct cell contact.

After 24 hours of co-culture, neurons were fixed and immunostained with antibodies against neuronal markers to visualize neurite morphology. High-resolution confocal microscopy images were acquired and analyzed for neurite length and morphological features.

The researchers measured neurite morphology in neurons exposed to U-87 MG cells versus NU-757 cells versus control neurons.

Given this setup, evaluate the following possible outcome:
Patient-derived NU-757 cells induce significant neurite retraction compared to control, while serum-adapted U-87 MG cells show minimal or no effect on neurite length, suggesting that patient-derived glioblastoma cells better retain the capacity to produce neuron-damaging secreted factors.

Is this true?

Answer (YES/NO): NO